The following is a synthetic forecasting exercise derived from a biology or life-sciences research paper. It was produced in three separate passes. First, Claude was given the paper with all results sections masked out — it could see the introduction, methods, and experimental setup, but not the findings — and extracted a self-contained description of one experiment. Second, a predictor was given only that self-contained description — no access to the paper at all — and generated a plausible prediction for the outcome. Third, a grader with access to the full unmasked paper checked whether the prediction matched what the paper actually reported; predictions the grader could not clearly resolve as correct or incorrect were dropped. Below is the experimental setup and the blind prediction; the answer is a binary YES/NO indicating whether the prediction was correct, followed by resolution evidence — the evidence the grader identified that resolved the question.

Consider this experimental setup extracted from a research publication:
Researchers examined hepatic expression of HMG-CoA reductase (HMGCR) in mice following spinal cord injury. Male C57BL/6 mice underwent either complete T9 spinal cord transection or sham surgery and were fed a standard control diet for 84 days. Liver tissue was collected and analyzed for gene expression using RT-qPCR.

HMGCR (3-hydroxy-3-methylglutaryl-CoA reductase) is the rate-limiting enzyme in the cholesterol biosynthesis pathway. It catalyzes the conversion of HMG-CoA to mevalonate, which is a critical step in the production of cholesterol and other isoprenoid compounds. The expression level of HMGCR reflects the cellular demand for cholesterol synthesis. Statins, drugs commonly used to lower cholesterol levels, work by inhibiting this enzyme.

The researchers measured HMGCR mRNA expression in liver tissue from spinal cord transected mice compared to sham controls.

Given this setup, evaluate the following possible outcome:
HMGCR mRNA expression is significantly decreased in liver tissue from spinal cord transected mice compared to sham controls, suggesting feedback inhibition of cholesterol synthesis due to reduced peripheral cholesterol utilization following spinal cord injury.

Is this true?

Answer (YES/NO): NO